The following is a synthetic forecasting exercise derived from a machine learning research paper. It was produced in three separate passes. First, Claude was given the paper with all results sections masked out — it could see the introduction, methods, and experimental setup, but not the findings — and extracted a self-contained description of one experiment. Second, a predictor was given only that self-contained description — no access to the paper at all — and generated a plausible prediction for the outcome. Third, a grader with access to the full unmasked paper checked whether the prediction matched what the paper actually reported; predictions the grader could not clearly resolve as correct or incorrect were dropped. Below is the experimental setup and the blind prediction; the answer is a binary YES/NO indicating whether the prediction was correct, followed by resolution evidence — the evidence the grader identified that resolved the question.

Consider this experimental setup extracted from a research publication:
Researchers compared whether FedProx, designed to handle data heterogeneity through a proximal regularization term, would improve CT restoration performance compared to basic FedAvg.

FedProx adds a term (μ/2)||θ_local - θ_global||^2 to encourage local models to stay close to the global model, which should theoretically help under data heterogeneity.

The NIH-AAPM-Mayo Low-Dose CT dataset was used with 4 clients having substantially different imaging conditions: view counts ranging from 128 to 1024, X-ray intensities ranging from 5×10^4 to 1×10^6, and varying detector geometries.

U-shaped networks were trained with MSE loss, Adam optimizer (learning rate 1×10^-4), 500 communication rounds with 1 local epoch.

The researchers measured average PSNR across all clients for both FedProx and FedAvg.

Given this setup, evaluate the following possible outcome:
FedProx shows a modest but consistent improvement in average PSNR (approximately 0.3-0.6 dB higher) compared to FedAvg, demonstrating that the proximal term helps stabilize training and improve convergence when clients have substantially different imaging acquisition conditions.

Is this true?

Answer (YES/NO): NO